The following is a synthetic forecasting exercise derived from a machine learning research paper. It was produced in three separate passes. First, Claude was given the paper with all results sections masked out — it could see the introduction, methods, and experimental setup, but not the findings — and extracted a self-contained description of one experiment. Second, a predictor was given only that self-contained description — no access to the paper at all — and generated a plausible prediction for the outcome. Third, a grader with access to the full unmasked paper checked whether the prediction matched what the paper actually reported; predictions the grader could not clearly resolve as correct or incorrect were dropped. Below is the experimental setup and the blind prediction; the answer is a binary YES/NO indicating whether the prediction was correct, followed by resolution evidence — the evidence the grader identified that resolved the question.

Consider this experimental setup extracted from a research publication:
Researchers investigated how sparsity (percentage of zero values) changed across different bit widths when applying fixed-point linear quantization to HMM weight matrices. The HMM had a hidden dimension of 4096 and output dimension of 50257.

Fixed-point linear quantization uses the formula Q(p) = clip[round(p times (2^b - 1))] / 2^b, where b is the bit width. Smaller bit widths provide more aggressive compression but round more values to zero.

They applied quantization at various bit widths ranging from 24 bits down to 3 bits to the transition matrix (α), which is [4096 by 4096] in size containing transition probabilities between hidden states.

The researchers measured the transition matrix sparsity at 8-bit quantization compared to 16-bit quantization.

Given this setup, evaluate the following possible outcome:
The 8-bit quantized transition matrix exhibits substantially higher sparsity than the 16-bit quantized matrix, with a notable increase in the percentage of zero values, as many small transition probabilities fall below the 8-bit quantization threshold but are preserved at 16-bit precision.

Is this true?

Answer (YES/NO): YES